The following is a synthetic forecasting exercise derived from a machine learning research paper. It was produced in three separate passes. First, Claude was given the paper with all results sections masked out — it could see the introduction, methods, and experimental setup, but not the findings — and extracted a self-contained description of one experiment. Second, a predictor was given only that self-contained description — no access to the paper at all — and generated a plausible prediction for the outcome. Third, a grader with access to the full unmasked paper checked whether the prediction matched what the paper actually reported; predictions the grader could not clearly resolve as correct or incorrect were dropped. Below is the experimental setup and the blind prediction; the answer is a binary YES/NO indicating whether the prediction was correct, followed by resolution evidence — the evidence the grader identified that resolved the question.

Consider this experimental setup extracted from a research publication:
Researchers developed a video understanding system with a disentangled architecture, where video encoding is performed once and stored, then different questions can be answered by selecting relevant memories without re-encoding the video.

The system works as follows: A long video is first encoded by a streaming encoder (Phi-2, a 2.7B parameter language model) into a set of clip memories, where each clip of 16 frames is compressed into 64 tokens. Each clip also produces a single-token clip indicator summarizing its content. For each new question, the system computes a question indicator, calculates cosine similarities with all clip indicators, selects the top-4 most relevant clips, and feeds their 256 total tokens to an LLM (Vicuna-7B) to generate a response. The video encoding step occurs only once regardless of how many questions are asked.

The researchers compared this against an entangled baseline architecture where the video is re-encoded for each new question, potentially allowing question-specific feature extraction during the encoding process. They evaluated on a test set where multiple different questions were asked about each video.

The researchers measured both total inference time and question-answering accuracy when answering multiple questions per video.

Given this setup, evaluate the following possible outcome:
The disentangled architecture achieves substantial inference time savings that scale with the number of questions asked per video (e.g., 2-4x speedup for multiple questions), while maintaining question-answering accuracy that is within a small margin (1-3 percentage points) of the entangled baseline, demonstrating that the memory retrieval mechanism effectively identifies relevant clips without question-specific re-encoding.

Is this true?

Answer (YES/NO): NO